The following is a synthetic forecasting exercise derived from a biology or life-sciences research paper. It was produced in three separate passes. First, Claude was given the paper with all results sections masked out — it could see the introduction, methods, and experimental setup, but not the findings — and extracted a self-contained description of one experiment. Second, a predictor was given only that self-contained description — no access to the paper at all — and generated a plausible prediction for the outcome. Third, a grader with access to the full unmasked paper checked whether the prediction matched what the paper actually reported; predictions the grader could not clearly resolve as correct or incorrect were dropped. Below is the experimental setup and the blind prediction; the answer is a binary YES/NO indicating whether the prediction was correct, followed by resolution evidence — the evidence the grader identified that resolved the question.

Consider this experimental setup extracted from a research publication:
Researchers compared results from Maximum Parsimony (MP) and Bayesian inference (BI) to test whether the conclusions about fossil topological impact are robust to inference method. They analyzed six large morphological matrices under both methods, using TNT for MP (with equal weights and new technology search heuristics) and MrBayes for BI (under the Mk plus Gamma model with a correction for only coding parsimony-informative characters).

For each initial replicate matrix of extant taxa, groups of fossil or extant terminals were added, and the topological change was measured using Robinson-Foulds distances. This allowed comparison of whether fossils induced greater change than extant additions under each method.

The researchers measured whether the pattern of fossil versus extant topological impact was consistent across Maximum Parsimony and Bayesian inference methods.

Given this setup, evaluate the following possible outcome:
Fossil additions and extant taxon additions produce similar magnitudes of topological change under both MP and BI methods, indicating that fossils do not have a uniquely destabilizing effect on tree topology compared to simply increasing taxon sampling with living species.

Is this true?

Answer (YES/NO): NO